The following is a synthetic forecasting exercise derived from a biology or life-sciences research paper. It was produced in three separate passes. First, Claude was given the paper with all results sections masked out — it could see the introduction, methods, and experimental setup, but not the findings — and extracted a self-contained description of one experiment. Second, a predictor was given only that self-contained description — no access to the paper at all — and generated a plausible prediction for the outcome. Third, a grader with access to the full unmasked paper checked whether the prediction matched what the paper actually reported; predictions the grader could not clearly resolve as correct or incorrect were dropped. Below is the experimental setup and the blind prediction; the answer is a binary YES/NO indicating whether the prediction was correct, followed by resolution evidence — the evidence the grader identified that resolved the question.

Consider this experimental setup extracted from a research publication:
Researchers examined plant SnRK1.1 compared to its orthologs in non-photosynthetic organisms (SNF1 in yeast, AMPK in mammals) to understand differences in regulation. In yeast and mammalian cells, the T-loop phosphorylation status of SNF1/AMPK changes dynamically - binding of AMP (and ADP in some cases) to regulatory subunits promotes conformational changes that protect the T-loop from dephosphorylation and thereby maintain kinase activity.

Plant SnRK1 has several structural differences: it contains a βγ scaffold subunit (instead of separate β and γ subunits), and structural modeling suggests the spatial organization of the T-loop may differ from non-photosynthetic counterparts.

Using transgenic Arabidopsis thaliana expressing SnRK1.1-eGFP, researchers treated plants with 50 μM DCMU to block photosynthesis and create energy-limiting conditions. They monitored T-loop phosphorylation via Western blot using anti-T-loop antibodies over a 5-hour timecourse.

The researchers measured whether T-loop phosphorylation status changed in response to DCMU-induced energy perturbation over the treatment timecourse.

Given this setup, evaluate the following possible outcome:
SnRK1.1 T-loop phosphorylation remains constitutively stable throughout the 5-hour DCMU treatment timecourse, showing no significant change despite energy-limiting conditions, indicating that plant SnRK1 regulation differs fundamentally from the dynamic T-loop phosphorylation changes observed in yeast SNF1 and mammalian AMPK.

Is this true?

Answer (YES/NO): YES